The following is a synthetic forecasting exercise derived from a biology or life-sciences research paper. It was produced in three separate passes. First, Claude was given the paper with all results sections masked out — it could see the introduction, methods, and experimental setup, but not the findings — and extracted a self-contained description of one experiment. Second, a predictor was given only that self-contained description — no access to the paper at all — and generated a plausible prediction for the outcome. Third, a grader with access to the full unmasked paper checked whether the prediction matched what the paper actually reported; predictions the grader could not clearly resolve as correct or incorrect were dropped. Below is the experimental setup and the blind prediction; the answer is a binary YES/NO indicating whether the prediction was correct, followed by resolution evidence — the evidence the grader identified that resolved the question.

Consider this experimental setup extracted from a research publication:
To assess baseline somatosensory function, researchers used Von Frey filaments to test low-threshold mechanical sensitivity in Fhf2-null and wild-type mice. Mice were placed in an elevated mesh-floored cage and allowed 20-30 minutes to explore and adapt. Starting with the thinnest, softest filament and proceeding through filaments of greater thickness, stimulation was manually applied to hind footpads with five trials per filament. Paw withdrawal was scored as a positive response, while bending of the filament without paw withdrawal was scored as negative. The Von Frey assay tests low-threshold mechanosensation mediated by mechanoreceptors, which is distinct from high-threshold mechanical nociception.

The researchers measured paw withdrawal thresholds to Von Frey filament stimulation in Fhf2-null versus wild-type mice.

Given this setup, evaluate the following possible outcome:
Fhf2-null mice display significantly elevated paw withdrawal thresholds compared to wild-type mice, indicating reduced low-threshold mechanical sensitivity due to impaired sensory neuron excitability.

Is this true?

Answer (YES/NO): YES